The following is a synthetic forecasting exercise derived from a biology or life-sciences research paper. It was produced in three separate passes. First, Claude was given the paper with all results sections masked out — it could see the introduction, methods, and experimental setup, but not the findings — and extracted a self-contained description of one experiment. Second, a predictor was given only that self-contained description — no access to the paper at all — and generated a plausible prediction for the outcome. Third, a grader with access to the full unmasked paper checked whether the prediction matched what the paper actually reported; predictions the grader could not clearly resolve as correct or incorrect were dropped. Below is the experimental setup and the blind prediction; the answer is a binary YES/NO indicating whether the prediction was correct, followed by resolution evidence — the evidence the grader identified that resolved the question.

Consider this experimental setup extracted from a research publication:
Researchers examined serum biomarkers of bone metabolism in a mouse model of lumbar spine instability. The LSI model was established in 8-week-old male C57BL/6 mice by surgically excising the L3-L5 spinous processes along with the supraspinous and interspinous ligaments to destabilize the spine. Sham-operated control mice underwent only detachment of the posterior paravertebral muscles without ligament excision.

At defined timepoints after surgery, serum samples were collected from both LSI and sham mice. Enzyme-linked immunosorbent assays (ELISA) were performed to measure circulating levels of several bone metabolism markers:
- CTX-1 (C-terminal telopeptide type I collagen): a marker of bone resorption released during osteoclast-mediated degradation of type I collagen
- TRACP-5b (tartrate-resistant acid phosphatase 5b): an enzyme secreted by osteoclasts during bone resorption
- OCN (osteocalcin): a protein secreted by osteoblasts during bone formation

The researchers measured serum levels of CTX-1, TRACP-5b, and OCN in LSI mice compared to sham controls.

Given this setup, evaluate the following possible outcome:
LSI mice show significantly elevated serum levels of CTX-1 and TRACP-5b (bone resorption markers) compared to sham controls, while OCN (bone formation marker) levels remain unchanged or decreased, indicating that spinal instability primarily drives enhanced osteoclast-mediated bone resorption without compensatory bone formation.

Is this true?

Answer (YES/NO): YES